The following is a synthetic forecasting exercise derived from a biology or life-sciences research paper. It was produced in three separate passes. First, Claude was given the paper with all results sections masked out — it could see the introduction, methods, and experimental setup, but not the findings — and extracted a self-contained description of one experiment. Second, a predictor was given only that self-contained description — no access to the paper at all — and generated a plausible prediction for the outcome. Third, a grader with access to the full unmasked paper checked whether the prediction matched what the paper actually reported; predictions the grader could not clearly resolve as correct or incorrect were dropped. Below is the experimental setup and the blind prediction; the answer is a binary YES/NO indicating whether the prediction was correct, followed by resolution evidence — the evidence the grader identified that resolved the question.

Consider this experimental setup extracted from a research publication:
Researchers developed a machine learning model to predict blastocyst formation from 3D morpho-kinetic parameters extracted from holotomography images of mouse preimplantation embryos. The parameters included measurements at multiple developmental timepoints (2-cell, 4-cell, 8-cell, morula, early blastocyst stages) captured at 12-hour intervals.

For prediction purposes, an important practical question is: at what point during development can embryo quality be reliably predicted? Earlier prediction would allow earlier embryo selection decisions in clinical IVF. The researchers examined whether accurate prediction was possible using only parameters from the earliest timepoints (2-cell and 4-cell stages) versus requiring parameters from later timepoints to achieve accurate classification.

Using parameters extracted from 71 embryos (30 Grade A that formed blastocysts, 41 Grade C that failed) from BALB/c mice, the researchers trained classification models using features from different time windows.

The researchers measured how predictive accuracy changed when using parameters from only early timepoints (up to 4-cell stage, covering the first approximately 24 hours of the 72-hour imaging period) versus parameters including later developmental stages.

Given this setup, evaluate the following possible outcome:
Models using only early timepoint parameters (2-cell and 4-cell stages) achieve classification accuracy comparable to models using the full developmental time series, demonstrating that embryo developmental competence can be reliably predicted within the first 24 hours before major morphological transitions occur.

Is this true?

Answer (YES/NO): NO